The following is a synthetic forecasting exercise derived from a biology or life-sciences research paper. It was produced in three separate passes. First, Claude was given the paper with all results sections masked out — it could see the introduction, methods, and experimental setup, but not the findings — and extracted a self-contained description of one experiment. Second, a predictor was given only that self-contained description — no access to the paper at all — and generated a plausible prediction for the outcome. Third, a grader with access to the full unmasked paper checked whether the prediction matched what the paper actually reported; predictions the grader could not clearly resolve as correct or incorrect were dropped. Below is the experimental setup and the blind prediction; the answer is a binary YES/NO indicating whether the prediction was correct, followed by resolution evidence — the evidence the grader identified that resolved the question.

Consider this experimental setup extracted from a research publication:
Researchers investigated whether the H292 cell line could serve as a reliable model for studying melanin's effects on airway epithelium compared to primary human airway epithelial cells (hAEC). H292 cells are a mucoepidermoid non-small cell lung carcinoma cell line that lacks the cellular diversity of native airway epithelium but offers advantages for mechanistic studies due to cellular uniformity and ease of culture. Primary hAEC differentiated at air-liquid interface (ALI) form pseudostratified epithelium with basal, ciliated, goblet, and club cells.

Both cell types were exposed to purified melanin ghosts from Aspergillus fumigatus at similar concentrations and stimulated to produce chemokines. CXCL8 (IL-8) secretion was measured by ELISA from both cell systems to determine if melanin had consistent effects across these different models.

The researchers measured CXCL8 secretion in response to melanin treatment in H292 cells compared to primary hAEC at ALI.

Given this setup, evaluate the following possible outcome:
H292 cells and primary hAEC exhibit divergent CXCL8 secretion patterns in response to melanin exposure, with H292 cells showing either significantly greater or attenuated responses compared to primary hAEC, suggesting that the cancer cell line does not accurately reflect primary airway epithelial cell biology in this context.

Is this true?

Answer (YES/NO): NO